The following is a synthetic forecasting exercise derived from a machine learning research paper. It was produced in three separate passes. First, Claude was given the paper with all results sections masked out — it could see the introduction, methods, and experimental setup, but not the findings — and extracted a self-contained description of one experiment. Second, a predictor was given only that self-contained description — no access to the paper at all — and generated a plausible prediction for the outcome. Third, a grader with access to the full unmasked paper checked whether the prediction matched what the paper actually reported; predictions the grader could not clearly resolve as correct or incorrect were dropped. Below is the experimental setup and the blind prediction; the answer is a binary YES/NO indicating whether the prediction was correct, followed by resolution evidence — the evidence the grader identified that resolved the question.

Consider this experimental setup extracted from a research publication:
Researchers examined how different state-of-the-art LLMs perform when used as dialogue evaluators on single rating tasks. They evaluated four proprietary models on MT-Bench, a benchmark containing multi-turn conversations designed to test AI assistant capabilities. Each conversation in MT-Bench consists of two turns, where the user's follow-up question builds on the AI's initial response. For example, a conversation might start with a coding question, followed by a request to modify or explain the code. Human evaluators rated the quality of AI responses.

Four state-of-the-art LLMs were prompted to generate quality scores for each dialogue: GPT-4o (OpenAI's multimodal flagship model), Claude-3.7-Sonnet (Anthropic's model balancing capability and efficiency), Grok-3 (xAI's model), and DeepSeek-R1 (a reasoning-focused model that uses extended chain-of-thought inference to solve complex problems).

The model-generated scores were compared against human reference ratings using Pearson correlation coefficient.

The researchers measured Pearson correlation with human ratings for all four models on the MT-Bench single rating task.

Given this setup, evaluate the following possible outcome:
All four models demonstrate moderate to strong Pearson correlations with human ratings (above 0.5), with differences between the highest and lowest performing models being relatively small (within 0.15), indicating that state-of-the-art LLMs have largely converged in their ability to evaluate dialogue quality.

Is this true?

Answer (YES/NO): YES